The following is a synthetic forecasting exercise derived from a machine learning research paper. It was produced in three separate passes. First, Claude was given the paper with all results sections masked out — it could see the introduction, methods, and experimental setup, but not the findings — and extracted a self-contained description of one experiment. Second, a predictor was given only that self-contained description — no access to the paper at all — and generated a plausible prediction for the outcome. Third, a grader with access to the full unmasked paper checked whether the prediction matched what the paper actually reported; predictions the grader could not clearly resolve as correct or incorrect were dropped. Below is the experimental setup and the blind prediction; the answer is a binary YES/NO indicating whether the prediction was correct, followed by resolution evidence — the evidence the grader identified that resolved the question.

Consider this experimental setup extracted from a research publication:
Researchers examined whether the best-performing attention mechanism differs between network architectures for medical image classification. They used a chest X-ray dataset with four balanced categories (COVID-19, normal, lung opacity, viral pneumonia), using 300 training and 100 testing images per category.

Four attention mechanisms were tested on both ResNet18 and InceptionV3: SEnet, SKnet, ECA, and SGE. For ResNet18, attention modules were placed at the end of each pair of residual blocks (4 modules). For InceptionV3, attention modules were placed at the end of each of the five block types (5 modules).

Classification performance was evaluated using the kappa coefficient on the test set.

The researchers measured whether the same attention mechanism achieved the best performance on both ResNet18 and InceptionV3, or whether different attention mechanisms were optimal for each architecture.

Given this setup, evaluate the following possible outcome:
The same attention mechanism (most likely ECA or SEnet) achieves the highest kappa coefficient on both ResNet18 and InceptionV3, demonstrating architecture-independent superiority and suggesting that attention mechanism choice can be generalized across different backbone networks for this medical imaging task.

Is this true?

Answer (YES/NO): NO